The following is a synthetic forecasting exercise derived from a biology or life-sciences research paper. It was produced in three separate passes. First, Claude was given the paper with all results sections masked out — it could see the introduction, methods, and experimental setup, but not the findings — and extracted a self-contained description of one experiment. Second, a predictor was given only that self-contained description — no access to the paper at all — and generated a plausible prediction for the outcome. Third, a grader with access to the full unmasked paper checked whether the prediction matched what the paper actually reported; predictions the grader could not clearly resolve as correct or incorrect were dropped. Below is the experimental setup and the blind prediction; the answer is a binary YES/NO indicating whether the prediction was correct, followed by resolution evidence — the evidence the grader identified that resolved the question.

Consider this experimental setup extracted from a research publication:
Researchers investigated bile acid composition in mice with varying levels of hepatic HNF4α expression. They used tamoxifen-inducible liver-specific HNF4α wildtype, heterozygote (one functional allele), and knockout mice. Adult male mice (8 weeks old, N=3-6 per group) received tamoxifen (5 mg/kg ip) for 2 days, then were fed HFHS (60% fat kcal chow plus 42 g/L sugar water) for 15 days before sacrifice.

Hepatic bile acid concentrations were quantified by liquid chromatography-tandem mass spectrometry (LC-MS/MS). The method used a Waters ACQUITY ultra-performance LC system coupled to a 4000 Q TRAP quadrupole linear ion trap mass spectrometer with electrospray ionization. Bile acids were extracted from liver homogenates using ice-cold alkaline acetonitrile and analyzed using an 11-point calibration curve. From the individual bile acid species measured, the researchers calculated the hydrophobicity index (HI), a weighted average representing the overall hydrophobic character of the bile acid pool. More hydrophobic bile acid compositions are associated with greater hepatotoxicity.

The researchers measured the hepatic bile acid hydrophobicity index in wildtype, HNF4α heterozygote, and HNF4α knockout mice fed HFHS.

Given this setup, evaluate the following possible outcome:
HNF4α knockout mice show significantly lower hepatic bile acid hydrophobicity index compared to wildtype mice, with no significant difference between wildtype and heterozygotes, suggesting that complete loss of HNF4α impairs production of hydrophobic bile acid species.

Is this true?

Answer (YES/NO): NO